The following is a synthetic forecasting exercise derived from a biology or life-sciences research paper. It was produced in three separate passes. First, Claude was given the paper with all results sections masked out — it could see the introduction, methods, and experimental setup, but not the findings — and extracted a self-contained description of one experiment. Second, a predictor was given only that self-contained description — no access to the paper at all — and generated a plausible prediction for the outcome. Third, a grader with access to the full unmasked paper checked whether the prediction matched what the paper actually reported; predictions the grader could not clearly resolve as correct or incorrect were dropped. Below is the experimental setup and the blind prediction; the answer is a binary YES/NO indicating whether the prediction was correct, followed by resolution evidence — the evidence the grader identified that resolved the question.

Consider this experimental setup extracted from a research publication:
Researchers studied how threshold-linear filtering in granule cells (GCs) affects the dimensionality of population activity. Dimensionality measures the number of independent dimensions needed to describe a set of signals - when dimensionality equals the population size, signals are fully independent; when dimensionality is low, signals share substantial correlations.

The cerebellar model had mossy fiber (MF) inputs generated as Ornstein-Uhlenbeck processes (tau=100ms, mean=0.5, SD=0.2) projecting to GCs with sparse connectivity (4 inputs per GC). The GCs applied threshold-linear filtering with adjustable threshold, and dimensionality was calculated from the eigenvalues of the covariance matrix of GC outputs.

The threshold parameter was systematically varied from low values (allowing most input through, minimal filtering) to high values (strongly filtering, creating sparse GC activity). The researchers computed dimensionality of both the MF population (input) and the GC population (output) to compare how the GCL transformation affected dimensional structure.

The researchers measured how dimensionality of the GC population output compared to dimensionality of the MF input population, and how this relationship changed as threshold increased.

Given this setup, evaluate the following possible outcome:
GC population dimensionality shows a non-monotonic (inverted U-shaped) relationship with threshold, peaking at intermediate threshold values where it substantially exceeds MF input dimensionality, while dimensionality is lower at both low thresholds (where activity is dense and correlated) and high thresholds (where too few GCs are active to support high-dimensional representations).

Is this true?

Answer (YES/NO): YES